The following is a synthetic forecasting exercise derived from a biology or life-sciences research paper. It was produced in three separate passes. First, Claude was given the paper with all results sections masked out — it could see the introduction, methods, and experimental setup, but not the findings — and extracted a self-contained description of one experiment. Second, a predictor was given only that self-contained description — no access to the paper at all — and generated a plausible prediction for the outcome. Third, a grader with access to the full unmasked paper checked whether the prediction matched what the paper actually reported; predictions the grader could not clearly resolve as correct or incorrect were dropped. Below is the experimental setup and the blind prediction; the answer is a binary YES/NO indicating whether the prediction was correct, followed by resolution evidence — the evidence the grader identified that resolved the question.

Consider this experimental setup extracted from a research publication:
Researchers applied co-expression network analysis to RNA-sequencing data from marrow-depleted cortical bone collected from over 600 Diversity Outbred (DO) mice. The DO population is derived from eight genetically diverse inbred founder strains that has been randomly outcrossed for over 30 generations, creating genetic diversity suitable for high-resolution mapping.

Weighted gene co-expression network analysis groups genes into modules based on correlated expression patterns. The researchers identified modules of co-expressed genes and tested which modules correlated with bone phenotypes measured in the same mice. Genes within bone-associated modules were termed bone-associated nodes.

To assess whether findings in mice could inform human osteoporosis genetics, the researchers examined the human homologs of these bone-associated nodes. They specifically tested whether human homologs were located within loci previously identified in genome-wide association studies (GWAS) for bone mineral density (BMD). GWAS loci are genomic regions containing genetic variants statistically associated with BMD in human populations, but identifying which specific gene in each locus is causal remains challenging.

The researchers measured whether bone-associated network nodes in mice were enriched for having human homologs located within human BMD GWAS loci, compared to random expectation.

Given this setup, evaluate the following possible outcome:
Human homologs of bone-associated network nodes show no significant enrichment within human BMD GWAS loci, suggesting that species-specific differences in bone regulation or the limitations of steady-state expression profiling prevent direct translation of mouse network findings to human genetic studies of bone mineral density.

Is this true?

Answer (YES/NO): NO